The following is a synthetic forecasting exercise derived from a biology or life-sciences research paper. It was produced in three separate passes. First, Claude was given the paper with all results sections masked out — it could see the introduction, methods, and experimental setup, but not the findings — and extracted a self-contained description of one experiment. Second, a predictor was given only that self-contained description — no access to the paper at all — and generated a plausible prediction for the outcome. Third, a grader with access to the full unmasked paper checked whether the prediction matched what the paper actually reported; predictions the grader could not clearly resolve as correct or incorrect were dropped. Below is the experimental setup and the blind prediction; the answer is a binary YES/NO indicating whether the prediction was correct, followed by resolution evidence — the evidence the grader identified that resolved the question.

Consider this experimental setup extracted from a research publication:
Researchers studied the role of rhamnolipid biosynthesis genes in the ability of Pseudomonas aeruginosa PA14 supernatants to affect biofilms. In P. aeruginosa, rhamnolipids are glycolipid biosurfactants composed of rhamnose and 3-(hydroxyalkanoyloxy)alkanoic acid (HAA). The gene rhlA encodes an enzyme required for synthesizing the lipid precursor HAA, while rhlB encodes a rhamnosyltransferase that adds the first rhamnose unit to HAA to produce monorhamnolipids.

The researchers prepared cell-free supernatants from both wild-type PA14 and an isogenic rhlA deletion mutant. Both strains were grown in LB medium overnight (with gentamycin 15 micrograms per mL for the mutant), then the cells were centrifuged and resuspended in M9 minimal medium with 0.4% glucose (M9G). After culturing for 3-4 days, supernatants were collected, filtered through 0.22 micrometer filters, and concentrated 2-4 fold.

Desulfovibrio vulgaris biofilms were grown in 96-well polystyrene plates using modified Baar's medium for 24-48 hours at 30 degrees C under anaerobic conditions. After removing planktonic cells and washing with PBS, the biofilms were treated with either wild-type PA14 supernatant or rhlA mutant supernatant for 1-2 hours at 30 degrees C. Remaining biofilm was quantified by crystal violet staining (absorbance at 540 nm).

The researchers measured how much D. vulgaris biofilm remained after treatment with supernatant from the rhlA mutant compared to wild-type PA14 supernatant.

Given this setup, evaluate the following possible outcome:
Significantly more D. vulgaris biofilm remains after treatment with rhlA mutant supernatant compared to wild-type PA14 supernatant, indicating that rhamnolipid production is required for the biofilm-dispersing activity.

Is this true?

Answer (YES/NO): YES